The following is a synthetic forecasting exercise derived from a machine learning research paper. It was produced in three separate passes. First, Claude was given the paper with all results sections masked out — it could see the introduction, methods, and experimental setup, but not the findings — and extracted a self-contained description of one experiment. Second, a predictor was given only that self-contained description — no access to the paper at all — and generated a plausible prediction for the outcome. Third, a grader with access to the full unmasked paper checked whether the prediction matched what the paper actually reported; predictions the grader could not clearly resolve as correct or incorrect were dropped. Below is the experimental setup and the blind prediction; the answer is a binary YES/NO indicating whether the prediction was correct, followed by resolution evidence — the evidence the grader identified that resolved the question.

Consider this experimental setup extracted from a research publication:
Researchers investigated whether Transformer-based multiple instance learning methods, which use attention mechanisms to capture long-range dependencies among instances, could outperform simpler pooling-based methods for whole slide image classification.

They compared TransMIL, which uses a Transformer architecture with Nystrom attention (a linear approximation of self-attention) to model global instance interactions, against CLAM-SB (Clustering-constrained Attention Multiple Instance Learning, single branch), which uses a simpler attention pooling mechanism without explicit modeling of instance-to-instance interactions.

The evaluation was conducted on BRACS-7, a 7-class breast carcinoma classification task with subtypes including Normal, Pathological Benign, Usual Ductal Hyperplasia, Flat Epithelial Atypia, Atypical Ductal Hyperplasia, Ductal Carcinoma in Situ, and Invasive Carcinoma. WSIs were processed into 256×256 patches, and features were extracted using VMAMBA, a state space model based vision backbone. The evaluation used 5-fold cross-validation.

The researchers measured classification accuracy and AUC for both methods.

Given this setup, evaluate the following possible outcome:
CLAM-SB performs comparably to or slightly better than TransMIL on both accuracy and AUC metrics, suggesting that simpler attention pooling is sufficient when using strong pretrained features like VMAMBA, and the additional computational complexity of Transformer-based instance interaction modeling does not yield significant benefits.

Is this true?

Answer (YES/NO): NO